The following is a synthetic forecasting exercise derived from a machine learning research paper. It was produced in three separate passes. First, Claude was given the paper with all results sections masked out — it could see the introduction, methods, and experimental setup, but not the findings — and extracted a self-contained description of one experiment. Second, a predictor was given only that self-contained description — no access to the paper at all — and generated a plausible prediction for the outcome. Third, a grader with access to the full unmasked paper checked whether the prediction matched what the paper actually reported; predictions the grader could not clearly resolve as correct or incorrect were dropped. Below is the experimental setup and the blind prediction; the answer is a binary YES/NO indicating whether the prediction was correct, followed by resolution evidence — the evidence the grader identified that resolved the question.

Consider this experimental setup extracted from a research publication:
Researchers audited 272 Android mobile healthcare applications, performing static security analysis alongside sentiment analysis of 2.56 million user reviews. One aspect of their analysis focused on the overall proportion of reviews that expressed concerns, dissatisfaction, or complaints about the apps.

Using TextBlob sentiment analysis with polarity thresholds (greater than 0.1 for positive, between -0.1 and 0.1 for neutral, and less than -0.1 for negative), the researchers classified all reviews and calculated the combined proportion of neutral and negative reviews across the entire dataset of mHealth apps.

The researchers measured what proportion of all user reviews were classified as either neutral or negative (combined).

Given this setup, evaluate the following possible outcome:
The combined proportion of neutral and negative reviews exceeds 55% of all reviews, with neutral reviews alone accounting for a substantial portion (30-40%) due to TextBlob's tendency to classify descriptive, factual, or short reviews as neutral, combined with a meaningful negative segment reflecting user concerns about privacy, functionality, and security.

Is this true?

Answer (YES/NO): NO